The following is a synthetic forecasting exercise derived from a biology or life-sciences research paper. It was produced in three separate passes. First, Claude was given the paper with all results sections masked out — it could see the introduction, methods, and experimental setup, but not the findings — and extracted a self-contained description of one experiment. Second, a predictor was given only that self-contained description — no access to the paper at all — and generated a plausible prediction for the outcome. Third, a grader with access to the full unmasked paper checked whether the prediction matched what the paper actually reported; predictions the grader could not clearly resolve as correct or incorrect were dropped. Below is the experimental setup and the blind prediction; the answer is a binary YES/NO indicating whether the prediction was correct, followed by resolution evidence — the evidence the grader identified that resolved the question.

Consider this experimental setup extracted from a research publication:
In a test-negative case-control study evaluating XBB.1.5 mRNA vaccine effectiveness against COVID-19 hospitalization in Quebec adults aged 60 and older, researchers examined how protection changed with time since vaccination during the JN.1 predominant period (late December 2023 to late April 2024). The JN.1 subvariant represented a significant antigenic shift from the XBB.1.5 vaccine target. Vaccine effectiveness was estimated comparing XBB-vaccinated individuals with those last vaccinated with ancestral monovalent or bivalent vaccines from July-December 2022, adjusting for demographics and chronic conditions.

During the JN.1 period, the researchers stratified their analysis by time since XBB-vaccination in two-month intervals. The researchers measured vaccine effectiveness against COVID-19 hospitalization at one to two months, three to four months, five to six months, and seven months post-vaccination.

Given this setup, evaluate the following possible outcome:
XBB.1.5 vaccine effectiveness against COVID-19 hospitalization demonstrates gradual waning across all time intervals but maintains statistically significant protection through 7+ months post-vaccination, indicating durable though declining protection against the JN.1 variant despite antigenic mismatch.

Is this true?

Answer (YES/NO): NO